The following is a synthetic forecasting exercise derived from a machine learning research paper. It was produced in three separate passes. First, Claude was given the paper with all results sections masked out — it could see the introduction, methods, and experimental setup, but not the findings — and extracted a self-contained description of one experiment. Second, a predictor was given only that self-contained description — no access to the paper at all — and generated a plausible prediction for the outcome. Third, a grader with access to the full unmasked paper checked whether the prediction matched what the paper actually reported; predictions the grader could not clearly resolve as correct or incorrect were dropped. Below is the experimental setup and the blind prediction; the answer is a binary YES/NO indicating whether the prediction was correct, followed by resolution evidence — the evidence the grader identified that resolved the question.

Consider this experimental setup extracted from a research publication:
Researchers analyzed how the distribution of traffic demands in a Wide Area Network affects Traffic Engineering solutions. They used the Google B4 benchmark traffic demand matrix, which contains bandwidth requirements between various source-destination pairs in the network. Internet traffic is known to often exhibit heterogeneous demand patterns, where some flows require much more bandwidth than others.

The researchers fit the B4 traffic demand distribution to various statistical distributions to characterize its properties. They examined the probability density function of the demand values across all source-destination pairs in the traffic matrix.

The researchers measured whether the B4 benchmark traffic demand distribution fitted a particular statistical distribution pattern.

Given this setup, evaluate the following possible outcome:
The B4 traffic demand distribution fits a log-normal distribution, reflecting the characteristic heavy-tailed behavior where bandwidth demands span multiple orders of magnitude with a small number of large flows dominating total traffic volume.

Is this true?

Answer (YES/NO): YES